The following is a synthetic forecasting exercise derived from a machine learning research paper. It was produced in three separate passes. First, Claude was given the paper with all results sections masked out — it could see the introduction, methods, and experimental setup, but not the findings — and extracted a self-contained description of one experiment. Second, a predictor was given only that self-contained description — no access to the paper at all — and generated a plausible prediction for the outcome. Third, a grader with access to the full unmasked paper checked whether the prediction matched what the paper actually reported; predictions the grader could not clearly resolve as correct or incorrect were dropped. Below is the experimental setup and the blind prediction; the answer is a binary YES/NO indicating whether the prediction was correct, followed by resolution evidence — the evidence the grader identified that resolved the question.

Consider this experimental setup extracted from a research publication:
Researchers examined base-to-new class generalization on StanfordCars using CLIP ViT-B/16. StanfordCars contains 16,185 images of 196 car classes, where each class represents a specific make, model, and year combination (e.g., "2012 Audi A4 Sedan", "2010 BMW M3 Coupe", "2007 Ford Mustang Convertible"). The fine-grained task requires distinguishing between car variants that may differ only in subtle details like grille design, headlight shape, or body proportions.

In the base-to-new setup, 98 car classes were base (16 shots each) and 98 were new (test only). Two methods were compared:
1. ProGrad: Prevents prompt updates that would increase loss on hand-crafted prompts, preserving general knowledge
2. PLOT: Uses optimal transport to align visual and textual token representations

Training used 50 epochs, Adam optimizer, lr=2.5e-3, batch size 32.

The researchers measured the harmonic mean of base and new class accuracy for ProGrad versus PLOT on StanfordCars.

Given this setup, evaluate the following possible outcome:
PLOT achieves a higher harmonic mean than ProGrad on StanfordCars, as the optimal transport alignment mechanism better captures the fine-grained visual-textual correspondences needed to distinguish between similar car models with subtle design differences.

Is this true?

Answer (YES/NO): YES